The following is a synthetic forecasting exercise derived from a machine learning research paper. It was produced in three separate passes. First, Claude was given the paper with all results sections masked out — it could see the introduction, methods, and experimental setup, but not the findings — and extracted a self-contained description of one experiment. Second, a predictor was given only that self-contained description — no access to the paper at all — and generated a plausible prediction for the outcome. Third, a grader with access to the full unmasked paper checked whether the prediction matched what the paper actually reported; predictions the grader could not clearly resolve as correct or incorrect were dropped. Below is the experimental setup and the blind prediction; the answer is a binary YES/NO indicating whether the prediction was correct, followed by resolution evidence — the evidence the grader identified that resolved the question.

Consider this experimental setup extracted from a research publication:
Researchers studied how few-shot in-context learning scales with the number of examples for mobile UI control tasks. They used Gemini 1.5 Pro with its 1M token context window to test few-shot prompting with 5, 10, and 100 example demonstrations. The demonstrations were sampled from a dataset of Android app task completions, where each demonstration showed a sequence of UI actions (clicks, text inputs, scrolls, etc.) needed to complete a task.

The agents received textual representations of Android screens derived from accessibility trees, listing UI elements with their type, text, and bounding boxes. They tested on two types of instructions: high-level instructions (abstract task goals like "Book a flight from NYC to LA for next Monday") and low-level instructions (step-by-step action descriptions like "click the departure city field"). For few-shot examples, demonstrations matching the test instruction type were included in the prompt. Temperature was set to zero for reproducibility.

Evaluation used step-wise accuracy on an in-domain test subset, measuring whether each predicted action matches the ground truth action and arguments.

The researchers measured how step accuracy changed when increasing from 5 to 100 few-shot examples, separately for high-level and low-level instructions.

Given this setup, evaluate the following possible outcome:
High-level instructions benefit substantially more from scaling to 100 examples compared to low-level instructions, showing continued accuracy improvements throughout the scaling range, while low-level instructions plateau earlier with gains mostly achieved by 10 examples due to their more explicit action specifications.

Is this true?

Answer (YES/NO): NO